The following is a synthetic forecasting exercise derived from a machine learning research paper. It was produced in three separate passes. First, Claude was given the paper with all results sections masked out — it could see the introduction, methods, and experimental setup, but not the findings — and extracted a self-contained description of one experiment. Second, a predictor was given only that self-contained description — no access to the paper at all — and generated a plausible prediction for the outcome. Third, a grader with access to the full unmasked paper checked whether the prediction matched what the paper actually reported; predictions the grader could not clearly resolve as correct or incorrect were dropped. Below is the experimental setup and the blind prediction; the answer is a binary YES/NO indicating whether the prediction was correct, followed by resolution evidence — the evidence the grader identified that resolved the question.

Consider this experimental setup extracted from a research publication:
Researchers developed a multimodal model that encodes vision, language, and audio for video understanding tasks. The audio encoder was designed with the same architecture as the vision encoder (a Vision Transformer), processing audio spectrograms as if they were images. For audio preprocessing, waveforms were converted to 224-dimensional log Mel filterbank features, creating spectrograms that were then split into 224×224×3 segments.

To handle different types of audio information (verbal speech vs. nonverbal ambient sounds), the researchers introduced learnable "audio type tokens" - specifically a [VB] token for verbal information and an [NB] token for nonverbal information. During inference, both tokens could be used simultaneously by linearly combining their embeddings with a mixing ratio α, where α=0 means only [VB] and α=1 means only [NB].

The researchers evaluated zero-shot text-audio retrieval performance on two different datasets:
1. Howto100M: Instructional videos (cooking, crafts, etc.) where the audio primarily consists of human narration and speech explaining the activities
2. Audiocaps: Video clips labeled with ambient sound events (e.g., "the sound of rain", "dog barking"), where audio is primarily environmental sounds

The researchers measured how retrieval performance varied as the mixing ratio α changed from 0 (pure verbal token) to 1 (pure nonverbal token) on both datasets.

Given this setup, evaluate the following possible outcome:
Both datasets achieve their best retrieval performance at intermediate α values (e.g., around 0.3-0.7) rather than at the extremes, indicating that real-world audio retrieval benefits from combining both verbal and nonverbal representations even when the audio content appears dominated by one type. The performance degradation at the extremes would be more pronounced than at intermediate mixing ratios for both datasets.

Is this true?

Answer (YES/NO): NO